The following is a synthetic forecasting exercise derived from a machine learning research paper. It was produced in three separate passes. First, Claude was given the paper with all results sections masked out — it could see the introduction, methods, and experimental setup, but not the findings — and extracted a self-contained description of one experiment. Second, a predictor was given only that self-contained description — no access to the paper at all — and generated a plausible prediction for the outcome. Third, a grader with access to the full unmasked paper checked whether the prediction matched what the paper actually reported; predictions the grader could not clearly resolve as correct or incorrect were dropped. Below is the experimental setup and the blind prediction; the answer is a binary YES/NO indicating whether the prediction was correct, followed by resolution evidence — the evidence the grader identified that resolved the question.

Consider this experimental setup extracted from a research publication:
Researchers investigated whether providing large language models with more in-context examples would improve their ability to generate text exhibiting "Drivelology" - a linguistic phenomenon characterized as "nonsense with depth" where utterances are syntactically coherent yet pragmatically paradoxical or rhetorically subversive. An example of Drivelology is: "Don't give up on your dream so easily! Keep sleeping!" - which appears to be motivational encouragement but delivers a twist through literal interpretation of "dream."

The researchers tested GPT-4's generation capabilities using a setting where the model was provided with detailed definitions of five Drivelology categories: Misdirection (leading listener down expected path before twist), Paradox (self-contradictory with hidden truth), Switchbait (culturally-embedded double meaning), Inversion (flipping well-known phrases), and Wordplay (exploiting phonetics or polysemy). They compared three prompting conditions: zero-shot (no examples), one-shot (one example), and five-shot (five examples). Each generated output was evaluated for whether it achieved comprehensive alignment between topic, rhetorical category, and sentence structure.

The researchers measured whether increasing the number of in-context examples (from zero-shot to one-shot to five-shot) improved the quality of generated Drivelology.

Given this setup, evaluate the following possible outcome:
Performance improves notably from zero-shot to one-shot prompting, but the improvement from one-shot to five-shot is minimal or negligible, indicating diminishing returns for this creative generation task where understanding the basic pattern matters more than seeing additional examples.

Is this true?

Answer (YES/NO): NO